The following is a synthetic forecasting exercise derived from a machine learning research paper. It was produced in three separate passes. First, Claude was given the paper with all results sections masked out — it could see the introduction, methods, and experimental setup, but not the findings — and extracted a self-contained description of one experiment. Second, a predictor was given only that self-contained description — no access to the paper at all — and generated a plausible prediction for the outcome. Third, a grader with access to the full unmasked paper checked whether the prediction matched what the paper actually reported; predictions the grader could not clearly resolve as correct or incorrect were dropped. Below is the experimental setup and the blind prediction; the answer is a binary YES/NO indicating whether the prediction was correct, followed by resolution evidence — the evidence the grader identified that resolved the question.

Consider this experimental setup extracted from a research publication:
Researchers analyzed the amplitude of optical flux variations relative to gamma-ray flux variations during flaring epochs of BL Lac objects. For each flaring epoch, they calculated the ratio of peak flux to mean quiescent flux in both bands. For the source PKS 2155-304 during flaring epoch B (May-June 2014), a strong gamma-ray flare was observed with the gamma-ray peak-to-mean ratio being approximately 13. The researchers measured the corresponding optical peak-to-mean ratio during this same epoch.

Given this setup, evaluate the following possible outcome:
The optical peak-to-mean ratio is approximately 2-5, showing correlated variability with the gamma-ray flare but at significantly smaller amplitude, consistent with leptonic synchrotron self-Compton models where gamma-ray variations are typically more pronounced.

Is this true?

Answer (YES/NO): NO